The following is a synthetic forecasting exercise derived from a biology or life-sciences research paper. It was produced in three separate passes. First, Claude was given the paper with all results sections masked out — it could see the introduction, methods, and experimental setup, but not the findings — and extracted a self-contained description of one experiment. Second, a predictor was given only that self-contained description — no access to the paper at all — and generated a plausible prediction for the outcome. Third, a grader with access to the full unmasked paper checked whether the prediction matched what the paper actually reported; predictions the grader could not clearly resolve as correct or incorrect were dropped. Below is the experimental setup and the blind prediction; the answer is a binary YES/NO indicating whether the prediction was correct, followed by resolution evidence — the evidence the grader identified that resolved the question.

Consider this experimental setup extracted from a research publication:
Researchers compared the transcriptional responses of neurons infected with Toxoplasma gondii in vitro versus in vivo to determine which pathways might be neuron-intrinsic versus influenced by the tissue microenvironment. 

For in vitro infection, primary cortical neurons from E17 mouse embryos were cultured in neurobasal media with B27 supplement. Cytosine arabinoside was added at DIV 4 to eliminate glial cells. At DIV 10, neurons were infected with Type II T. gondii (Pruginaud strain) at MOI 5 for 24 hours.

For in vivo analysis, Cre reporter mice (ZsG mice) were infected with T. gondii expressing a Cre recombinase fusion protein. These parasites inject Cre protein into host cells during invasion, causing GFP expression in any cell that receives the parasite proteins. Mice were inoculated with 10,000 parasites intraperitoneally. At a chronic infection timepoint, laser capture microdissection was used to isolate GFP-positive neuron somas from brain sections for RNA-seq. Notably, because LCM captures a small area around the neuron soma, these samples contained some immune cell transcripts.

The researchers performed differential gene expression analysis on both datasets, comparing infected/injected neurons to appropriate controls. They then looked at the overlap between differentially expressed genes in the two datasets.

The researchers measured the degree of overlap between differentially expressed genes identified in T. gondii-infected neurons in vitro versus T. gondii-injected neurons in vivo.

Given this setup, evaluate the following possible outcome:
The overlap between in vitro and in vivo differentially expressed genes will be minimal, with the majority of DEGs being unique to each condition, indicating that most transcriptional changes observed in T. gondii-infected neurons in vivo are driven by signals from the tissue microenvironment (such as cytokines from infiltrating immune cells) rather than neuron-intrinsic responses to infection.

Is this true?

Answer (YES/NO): NO